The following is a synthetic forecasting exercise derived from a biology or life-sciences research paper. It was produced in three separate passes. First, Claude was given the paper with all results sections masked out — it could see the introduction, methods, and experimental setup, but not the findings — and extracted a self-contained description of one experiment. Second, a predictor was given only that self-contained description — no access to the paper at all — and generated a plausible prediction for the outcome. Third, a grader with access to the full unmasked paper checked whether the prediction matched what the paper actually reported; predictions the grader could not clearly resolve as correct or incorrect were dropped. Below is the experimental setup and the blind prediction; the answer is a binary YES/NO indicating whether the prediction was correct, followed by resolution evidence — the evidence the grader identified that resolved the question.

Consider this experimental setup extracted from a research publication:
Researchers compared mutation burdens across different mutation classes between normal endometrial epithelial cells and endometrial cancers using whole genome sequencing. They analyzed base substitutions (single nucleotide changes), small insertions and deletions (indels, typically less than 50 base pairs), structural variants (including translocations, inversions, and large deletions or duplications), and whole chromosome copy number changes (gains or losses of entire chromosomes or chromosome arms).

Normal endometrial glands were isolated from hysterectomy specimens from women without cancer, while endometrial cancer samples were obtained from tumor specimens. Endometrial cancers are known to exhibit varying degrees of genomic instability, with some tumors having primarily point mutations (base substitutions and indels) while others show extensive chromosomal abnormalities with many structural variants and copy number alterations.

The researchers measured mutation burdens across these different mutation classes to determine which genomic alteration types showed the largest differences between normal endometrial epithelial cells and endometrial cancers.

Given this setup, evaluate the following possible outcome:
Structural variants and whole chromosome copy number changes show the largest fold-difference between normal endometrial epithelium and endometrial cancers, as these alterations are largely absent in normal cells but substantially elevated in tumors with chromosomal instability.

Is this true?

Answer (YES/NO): YES